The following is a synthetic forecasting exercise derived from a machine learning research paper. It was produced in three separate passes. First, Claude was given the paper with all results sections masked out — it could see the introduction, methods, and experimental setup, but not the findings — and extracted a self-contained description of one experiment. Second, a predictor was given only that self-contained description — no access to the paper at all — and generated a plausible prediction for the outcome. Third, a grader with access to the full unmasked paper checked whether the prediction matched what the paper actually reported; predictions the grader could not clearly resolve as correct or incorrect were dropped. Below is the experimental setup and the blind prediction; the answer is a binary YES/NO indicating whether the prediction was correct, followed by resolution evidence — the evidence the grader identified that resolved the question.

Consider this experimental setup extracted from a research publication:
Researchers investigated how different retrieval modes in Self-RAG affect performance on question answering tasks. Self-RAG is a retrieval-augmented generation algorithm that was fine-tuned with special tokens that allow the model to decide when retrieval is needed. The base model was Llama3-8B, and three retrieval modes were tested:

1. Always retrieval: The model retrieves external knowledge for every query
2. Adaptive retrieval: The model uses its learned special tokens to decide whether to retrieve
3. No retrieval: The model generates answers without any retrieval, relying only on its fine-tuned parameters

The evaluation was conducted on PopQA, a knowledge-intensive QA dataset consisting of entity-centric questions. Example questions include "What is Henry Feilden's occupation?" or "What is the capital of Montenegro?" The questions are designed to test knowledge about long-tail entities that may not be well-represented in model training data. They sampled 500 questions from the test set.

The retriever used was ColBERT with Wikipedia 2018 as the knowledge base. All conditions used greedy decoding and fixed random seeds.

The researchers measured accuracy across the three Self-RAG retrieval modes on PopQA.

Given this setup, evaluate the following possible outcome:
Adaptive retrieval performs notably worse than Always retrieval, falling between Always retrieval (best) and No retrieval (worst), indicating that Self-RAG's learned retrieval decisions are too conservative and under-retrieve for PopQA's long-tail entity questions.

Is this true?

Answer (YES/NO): NO